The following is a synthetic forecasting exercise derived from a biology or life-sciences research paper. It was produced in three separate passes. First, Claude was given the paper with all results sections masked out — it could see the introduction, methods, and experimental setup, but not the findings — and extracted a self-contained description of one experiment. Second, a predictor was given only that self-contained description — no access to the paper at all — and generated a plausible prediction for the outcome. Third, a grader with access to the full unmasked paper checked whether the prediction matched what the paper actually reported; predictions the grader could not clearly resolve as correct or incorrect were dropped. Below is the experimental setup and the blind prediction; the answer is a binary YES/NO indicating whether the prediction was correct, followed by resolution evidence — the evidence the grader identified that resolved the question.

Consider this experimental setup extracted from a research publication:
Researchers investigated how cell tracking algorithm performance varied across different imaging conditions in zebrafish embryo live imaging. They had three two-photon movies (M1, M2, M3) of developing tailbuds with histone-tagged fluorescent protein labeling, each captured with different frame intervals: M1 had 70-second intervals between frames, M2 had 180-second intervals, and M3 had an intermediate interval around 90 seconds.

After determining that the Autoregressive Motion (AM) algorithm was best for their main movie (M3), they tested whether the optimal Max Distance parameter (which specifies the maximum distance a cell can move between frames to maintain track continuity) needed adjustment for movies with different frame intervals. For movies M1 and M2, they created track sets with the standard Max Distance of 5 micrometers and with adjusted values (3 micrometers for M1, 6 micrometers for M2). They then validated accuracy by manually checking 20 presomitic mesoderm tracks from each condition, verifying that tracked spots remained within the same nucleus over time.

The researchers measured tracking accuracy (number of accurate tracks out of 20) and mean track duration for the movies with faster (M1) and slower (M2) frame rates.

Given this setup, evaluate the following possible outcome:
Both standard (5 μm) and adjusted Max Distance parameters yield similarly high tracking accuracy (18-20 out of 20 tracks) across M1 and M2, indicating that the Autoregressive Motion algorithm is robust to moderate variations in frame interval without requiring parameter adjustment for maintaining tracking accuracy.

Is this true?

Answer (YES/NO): NO